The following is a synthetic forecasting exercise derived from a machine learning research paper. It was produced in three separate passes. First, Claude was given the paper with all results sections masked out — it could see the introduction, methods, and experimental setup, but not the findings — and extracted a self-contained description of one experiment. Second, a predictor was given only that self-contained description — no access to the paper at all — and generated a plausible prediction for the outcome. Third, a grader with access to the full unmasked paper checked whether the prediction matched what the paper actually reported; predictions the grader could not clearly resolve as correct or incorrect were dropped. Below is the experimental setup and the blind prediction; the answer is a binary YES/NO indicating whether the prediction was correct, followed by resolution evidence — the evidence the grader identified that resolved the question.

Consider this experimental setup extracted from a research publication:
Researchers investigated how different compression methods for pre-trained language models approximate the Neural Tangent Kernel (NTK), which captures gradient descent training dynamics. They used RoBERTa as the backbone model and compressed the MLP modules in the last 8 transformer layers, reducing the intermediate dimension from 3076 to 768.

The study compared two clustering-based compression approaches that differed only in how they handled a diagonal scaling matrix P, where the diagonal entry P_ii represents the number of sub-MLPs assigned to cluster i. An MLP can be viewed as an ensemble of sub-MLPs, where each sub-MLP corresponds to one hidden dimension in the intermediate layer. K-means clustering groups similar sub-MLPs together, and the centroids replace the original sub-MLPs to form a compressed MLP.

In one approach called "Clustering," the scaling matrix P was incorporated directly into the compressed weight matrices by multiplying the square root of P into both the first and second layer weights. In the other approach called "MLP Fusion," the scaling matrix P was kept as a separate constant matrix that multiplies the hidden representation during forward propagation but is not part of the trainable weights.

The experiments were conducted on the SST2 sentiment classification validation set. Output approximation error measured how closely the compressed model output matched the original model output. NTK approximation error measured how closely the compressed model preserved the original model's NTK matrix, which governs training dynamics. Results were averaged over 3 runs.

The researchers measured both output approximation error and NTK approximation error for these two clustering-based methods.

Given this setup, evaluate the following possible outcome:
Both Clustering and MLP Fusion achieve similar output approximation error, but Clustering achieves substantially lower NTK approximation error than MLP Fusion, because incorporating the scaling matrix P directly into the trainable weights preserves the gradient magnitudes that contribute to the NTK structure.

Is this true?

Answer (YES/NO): NO